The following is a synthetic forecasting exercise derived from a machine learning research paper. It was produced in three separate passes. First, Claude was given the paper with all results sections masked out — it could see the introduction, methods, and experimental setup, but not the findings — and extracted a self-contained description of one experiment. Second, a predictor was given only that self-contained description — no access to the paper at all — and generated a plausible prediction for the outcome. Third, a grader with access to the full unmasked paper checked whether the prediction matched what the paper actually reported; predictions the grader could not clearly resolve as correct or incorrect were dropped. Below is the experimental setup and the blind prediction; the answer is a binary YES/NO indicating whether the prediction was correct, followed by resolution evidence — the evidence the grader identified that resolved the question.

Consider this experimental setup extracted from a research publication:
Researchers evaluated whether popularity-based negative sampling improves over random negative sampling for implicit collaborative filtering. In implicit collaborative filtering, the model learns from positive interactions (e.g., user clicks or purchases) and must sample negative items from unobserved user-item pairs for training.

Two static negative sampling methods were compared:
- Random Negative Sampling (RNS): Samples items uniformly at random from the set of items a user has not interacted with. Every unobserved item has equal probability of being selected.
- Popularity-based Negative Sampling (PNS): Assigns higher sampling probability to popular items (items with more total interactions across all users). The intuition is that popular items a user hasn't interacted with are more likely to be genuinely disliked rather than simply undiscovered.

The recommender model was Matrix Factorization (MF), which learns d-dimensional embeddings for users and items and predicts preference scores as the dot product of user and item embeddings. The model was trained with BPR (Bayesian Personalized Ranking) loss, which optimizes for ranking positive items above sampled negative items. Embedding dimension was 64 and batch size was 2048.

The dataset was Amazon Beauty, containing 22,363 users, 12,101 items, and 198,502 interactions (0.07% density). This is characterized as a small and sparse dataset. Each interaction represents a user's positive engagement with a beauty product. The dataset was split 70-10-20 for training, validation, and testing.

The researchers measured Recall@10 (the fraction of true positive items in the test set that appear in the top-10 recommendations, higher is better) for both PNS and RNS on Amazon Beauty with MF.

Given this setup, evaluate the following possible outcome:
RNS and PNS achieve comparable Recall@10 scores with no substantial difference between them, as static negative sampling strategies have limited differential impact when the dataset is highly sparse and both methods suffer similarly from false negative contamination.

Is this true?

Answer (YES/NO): YES